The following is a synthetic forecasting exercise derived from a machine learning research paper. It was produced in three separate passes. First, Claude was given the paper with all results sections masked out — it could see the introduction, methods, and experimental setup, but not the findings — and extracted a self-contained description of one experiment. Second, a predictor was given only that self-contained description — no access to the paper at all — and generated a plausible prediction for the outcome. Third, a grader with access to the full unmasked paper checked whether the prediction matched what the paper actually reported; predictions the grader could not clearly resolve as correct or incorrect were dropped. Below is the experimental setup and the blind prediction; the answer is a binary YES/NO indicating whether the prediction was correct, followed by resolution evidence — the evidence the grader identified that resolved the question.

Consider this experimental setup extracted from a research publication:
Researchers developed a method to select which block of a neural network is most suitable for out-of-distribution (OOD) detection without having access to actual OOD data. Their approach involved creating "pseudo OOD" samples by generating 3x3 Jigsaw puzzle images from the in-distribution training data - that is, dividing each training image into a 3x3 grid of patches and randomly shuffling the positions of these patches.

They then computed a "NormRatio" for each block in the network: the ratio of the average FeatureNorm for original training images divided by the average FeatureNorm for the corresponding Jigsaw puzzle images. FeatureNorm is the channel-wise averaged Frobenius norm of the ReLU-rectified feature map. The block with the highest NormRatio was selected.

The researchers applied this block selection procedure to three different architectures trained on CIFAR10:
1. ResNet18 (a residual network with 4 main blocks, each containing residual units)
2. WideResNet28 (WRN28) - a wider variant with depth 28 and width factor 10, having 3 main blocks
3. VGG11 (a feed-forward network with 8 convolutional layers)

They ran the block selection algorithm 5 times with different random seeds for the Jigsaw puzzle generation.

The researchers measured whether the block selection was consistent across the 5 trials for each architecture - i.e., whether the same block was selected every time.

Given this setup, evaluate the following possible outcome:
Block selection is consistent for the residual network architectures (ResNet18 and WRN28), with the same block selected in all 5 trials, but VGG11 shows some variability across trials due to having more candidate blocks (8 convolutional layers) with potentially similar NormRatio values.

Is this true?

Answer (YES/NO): NO